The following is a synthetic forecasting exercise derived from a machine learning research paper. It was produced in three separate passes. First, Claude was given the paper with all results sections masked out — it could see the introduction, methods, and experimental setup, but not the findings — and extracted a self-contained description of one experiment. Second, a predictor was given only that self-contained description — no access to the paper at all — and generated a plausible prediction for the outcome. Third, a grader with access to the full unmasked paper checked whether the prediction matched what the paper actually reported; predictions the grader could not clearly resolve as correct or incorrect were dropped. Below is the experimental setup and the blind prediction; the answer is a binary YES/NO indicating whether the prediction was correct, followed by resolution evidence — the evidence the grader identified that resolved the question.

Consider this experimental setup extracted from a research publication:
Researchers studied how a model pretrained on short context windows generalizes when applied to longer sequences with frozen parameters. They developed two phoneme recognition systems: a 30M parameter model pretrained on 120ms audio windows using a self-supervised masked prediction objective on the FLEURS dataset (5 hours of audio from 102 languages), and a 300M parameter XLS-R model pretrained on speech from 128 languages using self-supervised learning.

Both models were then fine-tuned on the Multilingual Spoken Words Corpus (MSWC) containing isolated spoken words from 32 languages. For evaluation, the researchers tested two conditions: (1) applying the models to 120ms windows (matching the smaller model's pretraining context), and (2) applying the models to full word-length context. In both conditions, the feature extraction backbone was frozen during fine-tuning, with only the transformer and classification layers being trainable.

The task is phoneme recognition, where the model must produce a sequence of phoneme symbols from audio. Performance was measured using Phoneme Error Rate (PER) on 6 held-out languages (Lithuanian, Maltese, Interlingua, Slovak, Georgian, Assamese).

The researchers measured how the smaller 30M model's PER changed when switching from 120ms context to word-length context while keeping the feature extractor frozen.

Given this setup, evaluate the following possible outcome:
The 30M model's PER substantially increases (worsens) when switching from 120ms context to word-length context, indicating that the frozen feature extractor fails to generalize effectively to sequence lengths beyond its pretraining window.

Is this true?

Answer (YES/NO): YES